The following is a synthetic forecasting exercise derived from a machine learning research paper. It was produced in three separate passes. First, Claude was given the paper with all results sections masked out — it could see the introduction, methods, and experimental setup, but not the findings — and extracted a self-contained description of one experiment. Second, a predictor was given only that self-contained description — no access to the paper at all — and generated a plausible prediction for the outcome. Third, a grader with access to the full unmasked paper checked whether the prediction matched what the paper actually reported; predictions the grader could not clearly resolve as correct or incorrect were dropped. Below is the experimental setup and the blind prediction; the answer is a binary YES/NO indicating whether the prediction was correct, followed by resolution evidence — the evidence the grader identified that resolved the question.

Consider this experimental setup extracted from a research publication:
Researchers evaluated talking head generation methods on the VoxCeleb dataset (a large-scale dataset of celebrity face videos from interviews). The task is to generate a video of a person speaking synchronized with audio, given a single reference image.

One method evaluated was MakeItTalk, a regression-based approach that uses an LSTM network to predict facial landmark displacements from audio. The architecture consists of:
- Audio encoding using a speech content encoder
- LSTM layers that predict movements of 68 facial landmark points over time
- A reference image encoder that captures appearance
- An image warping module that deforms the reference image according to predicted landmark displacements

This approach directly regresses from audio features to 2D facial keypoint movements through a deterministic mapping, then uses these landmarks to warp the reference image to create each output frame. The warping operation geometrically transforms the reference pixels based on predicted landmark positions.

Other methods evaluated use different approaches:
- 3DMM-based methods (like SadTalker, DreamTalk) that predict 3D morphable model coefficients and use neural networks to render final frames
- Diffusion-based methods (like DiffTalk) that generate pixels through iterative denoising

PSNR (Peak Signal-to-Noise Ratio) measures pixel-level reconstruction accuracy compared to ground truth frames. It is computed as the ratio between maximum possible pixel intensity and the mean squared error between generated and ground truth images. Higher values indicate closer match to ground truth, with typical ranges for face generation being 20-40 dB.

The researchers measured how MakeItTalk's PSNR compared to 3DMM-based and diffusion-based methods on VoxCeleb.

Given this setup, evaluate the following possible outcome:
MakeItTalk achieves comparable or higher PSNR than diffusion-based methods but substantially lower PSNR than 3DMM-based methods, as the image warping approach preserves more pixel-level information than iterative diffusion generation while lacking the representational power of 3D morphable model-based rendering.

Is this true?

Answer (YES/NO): NO